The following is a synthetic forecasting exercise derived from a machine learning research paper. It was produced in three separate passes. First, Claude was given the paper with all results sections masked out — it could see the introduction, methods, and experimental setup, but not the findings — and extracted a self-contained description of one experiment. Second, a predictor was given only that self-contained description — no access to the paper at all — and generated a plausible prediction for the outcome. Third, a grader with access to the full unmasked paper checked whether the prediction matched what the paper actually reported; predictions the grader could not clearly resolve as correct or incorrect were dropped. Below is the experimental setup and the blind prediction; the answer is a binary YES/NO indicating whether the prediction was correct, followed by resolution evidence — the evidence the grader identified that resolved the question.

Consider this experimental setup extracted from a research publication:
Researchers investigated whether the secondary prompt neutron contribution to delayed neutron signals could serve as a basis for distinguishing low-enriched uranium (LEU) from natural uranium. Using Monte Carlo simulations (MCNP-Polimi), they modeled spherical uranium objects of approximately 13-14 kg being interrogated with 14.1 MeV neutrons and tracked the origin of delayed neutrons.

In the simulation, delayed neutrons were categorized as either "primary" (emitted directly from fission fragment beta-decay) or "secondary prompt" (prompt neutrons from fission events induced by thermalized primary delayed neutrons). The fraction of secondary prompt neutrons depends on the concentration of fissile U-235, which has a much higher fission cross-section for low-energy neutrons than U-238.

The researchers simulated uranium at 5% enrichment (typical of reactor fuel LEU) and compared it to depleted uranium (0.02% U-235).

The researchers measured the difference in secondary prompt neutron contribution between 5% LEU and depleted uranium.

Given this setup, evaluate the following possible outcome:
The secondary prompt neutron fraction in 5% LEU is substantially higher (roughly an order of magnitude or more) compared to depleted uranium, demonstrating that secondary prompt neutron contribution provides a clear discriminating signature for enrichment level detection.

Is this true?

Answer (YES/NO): YES